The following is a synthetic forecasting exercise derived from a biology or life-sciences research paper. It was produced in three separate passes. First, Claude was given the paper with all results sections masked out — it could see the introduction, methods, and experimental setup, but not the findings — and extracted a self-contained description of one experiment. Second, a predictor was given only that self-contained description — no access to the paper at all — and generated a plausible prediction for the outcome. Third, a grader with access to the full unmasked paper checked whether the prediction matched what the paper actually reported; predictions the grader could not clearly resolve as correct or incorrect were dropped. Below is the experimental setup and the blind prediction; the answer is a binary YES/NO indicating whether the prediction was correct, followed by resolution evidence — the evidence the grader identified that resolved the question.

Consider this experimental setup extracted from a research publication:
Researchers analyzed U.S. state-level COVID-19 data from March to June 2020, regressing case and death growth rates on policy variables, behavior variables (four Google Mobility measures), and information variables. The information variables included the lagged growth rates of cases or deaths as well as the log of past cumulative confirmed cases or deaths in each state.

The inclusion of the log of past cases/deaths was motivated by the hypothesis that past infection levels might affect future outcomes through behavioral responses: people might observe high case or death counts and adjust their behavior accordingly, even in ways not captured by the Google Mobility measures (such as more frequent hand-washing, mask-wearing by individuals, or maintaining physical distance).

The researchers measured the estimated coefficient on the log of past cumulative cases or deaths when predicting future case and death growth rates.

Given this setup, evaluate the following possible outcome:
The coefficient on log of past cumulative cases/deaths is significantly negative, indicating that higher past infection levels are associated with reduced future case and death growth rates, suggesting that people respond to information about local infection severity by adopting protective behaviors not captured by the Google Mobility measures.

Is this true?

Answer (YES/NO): YES